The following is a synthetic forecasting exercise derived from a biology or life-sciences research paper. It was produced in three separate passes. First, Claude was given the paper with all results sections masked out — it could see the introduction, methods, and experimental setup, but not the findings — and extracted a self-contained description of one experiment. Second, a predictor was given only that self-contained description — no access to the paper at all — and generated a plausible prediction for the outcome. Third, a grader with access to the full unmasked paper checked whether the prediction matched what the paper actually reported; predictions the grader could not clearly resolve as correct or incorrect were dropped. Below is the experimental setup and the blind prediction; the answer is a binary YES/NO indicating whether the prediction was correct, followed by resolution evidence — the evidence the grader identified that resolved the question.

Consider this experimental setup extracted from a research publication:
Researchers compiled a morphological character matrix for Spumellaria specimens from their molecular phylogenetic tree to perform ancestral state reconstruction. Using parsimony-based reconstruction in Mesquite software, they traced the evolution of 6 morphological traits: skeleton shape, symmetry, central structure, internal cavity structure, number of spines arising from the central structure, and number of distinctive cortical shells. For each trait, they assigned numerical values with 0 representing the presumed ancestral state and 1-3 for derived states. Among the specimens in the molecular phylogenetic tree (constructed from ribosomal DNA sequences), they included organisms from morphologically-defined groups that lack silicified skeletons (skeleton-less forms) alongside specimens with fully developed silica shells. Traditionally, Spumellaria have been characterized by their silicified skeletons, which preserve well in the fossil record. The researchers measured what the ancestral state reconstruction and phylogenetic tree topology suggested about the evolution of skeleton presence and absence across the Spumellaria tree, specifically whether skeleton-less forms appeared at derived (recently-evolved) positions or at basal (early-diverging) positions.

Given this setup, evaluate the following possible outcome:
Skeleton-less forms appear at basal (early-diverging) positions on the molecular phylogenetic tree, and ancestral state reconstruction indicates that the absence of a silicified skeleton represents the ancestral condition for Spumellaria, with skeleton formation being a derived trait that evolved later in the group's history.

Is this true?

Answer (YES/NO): NO